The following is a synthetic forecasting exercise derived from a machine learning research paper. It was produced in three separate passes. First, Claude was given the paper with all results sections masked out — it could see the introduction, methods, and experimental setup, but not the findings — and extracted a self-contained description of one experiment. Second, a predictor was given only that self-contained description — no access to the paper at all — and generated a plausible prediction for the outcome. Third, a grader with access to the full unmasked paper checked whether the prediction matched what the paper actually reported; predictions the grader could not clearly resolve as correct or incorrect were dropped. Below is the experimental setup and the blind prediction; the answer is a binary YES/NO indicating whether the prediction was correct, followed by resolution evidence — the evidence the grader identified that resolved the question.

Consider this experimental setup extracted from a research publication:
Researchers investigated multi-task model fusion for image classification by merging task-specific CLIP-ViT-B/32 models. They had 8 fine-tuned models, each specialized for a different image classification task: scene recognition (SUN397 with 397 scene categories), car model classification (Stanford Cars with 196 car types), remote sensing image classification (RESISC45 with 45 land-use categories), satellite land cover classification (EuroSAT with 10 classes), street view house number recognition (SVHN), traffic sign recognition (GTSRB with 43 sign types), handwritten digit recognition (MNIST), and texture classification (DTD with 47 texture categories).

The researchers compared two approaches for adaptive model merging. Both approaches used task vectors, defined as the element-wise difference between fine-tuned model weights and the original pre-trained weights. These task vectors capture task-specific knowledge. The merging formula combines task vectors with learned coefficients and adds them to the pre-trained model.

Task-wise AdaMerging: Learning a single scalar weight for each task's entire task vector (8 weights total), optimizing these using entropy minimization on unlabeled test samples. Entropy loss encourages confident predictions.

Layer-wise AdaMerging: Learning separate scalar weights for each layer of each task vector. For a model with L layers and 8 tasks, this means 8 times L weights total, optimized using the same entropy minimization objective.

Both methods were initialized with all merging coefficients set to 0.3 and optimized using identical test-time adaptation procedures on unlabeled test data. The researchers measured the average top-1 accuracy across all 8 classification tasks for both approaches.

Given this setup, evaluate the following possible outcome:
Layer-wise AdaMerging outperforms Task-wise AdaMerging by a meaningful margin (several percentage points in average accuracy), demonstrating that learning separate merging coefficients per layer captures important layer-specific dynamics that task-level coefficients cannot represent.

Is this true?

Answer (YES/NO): YES